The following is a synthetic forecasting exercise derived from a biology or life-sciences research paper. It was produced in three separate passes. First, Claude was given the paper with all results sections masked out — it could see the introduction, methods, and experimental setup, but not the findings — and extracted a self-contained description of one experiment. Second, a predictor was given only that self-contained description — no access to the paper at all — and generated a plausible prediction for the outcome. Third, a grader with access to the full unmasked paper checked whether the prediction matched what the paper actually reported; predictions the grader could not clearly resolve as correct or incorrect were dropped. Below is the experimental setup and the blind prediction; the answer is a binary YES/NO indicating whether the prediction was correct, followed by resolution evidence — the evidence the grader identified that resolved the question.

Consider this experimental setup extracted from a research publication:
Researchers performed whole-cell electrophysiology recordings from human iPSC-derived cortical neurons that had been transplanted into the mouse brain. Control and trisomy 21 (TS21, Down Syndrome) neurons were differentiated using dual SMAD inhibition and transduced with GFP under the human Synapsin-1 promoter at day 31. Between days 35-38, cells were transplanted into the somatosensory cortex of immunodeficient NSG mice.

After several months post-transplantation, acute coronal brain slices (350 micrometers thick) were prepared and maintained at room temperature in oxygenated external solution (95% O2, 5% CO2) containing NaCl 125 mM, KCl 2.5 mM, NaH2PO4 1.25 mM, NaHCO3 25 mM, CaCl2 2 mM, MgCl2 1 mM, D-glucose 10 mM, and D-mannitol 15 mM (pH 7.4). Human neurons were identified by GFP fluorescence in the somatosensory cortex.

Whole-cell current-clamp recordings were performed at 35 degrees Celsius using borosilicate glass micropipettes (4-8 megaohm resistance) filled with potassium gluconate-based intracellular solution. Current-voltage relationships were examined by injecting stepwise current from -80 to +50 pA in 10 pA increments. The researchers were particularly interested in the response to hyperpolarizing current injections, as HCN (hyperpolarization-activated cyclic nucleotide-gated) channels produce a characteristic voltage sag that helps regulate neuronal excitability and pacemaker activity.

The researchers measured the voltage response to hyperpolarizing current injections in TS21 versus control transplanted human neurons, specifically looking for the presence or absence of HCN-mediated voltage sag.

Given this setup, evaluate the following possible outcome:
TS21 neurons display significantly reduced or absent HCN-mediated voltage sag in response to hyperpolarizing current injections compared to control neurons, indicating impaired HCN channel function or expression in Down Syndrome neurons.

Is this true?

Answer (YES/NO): YES